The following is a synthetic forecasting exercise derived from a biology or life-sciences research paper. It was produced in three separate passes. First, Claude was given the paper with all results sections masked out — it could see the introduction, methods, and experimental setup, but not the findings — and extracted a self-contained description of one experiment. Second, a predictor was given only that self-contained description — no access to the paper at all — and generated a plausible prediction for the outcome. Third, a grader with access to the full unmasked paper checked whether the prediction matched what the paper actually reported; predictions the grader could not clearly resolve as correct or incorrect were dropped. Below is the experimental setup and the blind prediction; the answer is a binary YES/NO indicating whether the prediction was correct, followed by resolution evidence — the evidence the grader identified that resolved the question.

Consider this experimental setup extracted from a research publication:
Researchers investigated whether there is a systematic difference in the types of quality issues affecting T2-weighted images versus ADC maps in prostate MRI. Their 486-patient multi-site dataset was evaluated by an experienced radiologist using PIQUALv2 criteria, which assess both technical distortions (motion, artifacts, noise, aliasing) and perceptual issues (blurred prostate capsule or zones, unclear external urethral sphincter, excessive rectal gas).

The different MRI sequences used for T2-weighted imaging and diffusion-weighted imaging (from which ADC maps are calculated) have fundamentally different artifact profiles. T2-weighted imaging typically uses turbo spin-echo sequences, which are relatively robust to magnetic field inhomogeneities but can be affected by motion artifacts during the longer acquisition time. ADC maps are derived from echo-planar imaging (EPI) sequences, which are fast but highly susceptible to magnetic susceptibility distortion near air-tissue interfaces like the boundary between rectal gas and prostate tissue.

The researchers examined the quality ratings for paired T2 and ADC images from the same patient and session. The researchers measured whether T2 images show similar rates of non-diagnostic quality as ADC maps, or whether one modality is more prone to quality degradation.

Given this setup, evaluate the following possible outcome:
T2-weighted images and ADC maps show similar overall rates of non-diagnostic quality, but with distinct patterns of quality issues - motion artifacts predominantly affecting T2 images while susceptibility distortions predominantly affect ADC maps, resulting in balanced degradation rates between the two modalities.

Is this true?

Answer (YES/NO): NO